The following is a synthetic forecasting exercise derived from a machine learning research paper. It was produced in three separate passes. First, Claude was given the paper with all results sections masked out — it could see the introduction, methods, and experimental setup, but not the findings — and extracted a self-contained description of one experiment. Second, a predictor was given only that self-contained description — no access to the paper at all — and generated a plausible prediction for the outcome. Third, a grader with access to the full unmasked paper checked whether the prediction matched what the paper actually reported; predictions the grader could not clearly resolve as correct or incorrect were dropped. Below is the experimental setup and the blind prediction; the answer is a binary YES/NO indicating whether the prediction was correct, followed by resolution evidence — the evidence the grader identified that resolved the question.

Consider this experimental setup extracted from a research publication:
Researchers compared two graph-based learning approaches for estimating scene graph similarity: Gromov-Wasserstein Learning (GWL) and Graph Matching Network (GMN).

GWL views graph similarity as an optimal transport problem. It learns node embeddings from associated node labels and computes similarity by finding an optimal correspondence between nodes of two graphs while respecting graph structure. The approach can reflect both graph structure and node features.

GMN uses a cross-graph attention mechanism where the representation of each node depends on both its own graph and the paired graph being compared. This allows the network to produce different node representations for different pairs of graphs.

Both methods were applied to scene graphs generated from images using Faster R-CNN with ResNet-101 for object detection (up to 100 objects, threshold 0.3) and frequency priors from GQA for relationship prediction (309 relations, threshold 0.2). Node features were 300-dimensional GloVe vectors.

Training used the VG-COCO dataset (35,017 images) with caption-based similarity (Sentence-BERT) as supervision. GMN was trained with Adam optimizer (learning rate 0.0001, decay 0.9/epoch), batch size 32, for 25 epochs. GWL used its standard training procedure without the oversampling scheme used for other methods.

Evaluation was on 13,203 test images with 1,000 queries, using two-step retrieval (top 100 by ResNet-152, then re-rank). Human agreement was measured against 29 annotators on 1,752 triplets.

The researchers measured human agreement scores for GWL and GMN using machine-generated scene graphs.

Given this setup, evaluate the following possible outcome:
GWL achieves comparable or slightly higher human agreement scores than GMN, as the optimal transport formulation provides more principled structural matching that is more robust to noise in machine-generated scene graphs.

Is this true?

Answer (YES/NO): YES